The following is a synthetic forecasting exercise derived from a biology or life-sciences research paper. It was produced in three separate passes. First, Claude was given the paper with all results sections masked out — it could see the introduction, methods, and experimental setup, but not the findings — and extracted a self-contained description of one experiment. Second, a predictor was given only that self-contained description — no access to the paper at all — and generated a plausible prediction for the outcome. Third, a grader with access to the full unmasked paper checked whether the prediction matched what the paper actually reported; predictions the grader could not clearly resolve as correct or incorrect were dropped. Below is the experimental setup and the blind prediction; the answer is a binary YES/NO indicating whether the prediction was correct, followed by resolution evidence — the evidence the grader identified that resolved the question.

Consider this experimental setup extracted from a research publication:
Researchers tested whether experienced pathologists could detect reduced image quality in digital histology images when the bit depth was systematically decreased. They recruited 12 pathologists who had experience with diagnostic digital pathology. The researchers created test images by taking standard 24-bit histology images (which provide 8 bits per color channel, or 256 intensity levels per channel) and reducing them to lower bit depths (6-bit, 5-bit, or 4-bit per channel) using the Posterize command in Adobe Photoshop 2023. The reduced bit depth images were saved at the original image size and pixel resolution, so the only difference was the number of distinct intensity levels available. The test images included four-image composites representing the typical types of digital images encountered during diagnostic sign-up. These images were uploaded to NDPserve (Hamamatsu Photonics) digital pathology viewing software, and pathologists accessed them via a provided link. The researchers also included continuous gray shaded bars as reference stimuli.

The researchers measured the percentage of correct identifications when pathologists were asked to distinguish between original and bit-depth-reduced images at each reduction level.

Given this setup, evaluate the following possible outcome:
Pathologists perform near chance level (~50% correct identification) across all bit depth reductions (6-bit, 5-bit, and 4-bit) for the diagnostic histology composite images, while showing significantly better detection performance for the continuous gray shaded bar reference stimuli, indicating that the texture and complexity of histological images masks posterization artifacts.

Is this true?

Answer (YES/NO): NO